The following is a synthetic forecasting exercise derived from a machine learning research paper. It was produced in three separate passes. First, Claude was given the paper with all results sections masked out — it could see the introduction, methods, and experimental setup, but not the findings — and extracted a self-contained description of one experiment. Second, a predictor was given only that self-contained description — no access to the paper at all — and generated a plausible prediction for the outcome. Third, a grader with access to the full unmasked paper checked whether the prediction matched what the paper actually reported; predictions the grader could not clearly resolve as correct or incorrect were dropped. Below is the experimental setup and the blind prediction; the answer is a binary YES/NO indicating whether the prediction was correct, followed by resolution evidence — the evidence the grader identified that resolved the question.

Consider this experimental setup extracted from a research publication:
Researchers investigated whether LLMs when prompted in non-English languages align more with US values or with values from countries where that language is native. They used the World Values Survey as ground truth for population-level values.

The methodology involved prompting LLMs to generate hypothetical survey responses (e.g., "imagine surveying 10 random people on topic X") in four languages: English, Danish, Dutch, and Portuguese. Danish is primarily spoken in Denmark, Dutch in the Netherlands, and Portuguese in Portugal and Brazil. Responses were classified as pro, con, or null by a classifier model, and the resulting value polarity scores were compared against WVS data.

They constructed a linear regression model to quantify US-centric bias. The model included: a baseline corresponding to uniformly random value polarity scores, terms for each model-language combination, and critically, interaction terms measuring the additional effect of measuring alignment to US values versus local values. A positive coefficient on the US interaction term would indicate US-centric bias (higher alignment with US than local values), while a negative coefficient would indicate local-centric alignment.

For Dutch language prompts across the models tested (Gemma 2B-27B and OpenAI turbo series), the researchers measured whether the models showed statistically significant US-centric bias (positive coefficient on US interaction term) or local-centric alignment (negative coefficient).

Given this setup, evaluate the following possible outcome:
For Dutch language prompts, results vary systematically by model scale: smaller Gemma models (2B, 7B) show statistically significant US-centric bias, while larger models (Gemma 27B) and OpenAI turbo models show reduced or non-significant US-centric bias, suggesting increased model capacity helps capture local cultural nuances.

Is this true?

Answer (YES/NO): NO